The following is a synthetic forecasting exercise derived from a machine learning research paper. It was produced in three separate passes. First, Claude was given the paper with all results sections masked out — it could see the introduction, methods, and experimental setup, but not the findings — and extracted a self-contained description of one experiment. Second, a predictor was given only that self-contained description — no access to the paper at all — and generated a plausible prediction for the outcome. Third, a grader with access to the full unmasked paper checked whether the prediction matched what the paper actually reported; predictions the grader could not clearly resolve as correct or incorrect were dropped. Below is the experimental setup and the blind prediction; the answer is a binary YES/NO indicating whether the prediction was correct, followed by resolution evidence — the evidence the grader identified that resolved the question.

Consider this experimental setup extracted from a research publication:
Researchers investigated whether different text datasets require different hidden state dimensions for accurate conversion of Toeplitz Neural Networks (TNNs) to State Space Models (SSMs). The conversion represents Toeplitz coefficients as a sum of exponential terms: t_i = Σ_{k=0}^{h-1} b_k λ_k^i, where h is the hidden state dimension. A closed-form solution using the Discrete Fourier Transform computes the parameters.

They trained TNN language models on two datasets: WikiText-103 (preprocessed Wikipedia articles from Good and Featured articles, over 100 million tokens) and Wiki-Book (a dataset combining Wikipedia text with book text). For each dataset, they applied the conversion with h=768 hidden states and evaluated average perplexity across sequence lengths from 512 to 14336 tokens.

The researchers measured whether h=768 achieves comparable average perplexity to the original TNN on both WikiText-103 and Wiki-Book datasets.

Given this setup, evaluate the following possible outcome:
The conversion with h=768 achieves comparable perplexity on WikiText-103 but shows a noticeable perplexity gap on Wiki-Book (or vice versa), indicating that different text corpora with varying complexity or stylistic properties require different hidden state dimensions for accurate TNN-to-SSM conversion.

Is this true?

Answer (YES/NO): NO